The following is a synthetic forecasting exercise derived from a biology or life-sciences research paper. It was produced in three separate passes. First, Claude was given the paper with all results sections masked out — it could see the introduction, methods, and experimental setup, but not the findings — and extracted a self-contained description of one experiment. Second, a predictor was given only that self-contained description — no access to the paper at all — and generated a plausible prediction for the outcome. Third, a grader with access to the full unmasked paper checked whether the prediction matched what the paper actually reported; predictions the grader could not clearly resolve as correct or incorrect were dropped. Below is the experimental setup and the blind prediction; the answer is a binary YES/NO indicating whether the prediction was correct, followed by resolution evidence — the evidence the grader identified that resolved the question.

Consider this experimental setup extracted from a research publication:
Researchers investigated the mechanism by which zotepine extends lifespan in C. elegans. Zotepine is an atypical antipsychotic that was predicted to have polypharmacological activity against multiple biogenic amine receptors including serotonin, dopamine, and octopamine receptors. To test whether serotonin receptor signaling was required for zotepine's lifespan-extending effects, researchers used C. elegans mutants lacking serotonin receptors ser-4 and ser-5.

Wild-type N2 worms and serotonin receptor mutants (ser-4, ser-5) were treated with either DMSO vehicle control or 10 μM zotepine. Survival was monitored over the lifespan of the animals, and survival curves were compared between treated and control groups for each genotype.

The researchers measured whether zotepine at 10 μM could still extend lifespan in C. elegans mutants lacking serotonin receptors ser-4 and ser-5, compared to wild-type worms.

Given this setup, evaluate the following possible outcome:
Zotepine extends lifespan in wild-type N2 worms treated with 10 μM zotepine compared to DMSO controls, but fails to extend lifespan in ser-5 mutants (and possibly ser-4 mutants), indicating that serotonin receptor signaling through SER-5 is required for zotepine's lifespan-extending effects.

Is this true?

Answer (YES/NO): NO